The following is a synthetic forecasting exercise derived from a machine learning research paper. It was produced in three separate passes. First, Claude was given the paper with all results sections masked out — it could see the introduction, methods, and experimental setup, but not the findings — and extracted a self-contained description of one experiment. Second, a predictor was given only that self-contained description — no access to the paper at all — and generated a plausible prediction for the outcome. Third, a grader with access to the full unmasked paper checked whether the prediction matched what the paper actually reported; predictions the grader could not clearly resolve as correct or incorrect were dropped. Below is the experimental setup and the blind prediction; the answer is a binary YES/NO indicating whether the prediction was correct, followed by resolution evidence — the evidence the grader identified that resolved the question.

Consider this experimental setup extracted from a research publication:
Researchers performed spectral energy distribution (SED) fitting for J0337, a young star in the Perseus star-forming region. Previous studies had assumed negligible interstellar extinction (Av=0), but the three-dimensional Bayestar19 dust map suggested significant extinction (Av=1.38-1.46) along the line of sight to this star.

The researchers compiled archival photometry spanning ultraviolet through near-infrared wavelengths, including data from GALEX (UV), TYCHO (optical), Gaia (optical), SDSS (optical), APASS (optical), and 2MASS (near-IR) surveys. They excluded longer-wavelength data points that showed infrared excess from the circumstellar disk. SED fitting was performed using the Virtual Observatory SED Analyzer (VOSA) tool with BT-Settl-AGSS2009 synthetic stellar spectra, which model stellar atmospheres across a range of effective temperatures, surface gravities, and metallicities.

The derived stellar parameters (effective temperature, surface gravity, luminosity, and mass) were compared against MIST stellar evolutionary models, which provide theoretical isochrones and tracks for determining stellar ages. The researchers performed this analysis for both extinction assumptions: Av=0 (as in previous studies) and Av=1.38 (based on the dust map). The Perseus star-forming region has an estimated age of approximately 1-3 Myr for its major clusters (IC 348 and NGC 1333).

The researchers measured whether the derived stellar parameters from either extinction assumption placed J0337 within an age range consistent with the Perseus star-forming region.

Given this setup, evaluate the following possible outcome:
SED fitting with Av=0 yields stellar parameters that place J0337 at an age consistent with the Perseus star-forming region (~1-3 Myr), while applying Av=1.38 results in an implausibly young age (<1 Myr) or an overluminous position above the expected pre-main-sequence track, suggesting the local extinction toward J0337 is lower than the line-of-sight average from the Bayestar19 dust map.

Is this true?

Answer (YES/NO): NO